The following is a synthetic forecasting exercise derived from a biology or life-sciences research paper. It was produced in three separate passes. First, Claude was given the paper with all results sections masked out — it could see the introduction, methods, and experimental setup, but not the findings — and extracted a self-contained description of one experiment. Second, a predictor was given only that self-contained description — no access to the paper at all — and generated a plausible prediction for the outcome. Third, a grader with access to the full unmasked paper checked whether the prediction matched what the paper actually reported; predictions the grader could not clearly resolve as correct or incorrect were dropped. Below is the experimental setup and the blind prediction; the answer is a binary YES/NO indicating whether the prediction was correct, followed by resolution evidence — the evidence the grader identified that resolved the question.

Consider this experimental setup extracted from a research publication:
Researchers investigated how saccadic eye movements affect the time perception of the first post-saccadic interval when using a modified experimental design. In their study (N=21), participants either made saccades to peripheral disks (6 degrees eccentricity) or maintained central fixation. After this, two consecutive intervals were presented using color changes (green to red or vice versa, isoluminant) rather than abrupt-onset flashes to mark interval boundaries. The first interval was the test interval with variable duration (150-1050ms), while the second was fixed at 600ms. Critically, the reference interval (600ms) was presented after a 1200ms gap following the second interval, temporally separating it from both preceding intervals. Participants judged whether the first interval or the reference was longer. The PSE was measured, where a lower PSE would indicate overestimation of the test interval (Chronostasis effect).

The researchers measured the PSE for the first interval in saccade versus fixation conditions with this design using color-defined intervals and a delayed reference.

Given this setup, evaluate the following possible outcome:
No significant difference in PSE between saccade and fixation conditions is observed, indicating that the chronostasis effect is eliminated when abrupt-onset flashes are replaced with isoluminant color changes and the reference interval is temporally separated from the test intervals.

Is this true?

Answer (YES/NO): YES